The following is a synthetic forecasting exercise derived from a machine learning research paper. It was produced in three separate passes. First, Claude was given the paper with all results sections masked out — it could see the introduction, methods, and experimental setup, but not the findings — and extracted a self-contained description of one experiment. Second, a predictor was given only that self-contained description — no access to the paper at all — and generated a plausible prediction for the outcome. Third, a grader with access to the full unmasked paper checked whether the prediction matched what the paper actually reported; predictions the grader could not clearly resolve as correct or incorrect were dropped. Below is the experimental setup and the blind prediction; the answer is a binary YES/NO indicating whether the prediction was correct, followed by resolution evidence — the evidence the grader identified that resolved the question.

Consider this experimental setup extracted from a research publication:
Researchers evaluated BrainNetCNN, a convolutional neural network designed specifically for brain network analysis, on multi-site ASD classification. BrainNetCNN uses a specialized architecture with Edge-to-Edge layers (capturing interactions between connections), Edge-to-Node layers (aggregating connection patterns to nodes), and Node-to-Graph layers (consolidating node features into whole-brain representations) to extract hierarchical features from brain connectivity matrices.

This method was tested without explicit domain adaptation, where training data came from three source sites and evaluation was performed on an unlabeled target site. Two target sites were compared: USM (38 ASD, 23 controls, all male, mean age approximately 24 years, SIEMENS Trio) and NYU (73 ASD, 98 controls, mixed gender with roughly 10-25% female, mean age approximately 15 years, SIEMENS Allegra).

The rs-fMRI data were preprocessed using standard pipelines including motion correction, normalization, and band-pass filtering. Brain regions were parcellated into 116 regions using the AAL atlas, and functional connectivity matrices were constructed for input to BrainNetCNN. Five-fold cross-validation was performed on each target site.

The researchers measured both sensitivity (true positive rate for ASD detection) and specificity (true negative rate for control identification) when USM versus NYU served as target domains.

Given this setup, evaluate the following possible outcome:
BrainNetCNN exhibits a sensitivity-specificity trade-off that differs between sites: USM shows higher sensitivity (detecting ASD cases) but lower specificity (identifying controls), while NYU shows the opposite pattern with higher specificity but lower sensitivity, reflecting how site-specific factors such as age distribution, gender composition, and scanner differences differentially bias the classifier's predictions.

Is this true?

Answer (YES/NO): YES